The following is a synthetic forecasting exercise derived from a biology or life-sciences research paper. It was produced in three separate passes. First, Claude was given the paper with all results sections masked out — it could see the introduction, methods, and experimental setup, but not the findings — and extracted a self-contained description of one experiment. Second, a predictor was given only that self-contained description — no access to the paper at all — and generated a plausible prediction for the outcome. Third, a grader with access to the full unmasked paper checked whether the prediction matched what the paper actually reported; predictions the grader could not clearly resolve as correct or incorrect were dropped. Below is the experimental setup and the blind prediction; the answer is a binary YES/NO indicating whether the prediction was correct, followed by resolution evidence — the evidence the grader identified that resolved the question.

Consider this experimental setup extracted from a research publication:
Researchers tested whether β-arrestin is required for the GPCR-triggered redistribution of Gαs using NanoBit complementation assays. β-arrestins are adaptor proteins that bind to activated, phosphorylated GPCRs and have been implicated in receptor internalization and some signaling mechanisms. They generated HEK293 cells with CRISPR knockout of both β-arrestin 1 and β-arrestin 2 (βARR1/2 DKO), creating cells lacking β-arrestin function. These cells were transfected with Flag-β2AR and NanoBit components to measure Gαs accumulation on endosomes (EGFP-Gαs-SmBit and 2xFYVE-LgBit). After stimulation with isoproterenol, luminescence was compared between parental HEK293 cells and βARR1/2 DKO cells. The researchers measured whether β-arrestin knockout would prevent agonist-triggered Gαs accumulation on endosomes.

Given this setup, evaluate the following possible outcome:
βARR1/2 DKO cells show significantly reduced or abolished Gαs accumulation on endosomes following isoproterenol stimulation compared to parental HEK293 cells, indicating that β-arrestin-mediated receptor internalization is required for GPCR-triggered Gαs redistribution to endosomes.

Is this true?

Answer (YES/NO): NO